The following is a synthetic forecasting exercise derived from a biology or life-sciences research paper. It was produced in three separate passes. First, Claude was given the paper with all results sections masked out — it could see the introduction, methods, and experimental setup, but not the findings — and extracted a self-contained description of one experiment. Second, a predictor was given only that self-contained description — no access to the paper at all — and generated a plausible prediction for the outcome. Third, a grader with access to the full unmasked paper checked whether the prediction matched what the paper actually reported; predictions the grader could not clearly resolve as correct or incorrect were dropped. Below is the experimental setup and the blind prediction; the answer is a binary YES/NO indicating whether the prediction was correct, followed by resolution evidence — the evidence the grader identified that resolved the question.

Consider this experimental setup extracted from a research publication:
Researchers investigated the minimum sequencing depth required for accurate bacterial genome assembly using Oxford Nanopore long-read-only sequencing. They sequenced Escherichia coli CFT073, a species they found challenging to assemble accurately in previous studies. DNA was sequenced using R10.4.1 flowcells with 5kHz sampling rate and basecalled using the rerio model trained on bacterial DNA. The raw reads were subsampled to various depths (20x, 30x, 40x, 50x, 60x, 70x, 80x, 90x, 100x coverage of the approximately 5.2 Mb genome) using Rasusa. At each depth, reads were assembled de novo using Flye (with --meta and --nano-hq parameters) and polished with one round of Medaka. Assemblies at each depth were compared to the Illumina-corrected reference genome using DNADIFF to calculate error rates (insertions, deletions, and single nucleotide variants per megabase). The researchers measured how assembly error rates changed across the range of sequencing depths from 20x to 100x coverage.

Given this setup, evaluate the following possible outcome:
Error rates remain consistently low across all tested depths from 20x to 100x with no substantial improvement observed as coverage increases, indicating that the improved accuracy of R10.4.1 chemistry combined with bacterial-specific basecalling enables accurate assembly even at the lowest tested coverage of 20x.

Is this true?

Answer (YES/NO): NO